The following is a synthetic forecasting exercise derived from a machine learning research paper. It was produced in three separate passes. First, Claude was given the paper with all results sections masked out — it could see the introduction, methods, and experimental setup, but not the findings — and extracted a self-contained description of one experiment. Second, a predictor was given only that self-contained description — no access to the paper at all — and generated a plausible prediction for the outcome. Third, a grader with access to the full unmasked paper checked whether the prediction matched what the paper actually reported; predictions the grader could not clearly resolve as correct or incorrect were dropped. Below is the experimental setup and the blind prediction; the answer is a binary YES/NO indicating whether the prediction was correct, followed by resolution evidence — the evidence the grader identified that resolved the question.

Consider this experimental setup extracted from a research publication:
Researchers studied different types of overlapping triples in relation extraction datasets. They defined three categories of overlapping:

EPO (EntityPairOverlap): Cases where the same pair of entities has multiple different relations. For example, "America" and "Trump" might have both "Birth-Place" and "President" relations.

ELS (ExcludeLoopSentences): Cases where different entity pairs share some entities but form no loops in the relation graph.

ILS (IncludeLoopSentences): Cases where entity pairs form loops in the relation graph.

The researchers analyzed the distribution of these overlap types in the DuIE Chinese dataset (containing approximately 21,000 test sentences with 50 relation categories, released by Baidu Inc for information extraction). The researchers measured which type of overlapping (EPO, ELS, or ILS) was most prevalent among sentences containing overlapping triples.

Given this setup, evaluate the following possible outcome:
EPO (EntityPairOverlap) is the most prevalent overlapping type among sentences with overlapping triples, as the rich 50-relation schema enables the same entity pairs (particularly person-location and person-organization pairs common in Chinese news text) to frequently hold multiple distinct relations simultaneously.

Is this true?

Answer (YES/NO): NO